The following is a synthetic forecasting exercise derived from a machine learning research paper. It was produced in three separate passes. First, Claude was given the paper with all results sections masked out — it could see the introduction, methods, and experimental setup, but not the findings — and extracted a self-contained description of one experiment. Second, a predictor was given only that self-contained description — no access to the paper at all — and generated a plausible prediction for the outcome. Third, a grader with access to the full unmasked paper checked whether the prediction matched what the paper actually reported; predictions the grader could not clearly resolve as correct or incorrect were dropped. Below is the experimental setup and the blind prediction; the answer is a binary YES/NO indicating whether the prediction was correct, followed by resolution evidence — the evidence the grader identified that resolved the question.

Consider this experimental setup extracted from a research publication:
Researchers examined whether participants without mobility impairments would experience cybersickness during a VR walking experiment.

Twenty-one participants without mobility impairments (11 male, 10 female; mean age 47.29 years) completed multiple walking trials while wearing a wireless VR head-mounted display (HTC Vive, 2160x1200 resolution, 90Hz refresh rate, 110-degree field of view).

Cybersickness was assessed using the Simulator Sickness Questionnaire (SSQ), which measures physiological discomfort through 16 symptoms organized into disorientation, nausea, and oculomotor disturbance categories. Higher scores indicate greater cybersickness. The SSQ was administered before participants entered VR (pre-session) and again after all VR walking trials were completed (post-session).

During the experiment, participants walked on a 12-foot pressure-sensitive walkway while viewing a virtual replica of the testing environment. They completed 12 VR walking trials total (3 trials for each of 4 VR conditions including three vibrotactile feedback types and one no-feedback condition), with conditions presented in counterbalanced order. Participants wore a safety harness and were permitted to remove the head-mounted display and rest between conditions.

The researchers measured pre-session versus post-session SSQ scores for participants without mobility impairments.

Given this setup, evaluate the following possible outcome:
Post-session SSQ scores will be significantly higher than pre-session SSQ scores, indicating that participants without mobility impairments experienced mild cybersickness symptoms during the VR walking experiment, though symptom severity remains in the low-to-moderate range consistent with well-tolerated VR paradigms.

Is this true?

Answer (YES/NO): NO